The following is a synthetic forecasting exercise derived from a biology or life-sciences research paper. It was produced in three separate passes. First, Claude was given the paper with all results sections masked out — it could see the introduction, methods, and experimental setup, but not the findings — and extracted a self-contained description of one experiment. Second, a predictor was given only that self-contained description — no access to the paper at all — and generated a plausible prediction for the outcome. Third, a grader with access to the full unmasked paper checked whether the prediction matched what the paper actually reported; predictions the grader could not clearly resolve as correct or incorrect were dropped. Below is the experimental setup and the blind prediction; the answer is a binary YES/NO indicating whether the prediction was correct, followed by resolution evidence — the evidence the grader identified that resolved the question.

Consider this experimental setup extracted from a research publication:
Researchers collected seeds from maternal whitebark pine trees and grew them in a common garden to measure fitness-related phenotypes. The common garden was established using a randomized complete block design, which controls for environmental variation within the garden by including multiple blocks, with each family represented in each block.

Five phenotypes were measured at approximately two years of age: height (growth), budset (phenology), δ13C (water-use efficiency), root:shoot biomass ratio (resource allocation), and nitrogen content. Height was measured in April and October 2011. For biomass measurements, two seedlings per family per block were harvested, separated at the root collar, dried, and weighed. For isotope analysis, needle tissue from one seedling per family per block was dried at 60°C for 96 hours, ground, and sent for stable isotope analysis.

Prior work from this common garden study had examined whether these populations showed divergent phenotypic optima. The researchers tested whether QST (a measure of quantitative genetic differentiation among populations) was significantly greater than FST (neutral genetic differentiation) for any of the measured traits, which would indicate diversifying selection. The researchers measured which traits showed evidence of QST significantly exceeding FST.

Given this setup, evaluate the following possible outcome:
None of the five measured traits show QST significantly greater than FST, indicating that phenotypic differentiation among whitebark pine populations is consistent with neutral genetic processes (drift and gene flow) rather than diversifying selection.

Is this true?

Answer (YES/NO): NO